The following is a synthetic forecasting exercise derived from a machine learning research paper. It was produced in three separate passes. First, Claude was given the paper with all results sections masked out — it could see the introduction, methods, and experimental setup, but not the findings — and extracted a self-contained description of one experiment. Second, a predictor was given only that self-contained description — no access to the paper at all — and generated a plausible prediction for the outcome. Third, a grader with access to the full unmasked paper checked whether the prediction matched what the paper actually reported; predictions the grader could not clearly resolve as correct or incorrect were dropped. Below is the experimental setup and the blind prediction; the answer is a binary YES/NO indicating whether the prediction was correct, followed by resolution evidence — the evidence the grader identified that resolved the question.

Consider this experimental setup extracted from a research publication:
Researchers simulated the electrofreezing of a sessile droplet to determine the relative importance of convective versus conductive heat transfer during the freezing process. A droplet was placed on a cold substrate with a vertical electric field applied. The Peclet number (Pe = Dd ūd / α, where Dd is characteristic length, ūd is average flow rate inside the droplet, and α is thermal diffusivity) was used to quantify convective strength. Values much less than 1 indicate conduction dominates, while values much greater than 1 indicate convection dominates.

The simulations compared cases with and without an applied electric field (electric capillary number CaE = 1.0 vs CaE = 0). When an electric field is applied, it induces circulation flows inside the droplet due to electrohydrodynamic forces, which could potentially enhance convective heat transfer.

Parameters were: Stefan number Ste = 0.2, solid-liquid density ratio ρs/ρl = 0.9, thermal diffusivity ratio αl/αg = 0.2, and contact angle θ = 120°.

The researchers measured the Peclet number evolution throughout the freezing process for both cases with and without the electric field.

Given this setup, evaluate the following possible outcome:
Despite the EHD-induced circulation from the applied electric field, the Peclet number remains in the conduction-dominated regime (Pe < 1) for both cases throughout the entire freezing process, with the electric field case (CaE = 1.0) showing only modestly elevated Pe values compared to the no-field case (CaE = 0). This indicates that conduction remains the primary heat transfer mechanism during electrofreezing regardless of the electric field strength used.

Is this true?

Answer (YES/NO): NO